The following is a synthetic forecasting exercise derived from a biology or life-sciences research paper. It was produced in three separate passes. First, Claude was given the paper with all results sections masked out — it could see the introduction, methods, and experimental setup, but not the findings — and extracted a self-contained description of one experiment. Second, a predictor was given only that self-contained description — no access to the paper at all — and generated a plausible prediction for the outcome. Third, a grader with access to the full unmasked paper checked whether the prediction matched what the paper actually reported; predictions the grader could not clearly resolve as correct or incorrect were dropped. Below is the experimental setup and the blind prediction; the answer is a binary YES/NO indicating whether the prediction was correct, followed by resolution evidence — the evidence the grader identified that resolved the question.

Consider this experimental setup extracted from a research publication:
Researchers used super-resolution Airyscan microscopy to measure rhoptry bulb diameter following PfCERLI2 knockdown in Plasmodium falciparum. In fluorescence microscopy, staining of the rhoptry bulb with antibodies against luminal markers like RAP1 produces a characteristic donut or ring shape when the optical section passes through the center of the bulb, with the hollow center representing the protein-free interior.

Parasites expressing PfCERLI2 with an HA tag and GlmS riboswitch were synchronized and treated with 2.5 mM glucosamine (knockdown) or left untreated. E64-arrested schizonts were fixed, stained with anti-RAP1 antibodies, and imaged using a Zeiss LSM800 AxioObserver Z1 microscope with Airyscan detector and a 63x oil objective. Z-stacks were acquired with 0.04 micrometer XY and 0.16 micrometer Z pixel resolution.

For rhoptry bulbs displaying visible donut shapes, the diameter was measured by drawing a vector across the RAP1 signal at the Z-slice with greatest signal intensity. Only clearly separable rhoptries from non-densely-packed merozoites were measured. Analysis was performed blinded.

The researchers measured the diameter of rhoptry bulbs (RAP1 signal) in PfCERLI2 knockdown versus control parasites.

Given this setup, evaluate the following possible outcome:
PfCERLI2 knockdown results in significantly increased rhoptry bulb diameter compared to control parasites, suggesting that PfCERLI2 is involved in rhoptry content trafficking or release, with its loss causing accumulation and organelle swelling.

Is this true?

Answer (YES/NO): NO